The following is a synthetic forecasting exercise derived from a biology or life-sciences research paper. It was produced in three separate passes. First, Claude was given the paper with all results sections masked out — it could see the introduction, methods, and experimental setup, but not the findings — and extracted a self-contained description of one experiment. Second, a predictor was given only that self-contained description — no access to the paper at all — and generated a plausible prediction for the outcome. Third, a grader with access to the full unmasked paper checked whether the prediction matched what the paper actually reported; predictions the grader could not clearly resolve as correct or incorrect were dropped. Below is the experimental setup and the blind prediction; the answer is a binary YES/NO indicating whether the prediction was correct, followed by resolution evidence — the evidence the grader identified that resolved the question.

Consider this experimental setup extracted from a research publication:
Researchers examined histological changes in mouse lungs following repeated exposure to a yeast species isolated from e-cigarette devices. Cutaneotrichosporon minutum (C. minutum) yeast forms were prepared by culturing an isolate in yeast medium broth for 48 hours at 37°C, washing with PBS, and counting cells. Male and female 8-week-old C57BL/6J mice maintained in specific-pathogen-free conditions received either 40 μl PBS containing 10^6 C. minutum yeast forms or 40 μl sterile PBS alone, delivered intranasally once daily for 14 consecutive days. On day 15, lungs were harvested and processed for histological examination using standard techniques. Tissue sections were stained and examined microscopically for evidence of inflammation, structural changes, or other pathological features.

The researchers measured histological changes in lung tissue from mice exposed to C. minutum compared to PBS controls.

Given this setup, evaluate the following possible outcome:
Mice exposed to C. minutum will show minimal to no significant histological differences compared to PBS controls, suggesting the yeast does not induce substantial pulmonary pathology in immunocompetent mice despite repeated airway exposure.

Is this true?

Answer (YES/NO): NO